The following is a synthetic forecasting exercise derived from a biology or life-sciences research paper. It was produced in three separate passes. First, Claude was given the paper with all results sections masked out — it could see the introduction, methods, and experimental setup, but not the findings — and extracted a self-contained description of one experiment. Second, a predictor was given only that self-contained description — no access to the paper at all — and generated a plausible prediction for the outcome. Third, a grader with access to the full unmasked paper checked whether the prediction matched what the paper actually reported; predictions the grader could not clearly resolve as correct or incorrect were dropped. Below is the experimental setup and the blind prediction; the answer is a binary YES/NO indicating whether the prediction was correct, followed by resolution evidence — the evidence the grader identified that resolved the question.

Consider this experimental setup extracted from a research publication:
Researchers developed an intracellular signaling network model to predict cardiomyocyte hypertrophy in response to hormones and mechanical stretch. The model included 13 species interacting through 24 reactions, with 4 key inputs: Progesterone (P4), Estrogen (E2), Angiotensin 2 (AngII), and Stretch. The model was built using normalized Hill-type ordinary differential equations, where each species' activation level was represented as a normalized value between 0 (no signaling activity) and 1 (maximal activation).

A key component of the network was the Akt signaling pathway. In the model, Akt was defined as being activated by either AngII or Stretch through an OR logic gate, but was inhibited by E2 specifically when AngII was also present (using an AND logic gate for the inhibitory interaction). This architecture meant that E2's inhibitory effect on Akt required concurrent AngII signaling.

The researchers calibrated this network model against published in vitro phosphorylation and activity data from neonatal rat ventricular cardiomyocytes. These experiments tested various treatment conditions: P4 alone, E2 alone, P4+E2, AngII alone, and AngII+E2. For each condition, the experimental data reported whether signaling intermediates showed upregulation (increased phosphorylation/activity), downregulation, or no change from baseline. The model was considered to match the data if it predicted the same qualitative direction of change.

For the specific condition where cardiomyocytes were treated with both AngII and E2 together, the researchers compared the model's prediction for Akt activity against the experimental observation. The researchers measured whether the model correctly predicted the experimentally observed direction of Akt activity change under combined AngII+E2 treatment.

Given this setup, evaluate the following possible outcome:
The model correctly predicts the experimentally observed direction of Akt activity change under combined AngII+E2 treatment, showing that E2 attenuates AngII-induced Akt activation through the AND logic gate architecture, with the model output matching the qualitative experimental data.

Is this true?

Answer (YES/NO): NO